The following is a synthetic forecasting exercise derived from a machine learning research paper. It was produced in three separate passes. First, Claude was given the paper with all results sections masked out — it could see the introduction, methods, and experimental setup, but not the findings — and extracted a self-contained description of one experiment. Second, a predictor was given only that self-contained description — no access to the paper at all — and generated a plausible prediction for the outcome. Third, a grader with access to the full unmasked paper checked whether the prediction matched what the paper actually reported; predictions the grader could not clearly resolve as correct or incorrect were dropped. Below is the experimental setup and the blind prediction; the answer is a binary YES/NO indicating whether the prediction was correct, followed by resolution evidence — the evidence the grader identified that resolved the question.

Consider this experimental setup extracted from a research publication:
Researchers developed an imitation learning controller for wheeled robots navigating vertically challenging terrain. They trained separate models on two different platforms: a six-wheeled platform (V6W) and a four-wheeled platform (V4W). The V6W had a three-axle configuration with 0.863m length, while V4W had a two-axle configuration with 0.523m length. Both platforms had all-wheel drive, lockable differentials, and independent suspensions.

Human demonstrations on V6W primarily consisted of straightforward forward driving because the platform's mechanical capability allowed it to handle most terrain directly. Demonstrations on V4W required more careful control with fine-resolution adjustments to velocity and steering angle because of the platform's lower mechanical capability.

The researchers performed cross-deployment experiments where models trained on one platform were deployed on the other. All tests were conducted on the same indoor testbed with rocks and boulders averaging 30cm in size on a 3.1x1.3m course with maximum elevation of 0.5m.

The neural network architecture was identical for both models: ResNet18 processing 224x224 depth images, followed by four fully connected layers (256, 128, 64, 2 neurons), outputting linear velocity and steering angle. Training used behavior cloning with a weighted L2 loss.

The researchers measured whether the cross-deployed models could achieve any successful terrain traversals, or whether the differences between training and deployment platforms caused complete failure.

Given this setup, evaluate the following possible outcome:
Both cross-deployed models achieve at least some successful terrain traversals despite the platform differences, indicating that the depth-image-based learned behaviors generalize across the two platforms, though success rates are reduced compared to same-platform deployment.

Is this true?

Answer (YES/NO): NO